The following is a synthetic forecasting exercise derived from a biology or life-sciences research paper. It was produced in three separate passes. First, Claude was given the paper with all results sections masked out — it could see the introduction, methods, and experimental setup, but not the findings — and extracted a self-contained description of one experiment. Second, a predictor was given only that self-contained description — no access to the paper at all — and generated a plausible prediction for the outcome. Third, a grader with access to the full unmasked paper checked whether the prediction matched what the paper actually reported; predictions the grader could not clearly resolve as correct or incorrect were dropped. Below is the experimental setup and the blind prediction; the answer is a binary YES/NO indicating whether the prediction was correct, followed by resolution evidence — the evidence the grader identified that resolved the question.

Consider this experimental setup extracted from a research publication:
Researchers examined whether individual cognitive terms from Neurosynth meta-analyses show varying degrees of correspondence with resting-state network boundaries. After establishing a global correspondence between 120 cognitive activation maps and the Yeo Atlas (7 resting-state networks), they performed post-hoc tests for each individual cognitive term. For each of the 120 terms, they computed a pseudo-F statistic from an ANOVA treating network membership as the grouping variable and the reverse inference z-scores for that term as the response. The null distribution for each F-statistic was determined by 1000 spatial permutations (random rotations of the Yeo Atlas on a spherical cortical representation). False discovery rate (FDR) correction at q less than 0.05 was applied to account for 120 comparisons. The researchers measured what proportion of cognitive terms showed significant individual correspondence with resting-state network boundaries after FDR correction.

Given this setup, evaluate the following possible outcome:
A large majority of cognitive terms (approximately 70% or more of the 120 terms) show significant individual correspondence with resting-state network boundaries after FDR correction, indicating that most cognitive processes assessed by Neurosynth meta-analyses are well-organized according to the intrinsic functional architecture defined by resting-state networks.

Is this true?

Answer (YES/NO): NO